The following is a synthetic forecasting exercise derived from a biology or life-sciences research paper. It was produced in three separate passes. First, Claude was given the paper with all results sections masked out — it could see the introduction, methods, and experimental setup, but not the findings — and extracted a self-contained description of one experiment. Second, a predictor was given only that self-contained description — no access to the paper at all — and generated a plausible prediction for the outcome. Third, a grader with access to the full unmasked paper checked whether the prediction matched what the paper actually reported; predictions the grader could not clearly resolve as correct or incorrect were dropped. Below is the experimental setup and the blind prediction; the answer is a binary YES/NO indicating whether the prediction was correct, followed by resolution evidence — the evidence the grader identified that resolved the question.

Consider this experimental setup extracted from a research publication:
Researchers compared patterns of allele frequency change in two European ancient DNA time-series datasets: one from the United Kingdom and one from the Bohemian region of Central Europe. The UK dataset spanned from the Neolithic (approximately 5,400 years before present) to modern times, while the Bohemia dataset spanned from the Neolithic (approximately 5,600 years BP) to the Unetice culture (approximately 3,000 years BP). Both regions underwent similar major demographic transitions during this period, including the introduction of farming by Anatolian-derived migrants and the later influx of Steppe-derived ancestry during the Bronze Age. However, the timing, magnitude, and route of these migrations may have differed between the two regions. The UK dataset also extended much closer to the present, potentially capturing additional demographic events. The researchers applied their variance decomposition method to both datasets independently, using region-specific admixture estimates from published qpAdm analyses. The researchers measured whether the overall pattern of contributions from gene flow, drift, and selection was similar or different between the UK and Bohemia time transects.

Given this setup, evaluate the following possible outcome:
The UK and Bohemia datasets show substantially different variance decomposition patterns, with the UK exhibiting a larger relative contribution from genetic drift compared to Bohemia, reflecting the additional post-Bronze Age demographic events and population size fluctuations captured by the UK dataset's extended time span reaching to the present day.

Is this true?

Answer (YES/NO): NO